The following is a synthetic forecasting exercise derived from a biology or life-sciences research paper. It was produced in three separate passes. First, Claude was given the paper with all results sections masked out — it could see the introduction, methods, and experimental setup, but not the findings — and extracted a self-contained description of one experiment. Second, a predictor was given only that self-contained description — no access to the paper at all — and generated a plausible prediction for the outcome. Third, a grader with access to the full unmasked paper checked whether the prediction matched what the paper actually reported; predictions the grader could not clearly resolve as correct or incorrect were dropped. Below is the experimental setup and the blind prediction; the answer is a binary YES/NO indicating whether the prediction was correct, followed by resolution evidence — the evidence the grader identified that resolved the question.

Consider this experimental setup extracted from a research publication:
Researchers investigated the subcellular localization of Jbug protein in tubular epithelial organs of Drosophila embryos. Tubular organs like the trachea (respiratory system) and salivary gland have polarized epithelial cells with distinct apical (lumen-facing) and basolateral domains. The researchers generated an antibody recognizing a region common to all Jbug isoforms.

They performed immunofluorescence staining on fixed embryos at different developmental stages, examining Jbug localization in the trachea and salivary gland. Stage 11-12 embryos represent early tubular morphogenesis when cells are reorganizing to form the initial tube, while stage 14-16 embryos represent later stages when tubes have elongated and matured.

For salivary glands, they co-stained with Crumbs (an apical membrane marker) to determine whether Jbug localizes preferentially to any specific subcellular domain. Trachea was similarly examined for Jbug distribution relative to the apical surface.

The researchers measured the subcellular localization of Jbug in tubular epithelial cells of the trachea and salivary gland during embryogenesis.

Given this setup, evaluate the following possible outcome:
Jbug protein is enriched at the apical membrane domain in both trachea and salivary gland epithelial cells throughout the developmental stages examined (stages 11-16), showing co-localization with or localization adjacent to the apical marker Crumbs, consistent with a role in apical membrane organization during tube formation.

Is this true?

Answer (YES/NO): NO